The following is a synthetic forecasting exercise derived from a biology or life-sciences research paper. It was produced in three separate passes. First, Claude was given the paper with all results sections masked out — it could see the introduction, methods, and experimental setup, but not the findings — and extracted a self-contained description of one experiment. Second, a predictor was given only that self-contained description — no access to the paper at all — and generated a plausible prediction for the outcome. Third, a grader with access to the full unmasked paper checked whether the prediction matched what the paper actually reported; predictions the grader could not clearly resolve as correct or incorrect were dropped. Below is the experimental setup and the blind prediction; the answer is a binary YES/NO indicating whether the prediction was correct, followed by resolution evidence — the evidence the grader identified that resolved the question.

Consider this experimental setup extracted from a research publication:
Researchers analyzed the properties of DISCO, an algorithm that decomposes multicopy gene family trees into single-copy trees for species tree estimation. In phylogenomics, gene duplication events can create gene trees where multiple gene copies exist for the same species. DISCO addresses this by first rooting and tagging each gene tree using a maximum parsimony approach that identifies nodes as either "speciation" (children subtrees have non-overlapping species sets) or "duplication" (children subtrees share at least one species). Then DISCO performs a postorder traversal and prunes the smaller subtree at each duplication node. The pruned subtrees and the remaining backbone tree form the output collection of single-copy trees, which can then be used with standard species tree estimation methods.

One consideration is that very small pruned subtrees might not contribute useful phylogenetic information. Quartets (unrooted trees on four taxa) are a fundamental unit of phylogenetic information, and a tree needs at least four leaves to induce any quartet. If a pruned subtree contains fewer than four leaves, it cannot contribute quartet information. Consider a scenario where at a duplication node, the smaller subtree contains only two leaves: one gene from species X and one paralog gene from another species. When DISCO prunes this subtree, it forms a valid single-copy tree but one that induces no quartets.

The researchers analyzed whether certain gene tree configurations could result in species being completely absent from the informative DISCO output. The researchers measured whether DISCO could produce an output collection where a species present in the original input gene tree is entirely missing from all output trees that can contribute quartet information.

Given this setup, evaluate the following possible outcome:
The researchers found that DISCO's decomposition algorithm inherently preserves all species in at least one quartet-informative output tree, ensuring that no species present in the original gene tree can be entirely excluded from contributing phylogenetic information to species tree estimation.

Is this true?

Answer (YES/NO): NO